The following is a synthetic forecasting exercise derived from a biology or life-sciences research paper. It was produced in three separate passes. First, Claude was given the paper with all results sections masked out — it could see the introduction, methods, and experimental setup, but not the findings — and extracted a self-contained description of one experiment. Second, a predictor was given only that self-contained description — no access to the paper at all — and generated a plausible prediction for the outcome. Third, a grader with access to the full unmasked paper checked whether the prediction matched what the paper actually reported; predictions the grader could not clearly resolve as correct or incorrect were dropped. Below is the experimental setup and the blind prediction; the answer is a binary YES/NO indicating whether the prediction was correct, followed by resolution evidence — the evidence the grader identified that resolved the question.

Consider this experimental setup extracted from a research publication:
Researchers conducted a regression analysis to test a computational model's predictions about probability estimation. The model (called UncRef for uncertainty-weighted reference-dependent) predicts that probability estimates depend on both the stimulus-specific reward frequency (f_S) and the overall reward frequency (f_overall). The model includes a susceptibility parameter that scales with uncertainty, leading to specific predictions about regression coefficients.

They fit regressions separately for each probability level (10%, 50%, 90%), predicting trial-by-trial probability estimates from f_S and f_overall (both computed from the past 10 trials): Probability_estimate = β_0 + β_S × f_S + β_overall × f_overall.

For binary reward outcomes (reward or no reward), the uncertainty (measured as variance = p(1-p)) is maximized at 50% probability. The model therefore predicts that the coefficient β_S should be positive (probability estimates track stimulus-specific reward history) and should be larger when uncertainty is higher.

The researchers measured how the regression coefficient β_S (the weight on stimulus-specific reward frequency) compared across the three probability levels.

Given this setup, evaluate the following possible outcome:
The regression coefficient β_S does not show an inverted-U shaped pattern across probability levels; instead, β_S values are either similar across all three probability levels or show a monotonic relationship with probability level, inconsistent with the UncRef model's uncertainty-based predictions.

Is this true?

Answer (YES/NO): NO